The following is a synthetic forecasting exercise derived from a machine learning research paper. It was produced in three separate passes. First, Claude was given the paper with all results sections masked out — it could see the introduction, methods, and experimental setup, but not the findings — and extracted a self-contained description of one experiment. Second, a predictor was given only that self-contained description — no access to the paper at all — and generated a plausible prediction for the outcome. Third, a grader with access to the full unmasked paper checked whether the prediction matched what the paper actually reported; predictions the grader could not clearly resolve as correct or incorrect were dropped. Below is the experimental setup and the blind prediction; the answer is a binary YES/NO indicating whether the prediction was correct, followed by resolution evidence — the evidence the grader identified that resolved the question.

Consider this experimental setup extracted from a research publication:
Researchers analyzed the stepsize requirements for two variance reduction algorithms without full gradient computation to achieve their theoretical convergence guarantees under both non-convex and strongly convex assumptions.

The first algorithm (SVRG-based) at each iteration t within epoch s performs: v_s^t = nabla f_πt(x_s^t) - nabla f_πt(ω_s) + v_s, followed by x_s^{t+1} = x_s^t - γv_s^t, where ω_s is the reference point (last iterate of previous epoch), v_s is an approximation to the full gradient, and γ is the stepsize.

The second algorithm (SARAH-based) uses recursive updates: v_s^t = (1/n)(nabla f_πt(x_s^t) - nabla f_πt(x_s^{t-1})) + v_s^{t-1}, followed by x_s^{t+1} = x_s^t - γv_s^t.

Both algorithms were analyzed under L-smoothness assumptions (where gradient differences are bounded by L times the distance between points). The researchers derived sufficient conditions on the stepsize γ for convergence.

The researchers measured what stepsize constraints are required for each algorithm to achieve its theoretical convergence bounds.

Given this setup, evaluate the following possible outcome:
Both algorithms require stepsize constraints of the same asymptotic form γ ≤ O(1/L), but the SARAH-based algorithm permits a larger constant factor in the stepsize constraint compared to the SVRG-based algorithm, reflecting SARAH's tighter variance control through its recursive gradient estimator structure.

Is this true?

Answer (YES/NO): NO